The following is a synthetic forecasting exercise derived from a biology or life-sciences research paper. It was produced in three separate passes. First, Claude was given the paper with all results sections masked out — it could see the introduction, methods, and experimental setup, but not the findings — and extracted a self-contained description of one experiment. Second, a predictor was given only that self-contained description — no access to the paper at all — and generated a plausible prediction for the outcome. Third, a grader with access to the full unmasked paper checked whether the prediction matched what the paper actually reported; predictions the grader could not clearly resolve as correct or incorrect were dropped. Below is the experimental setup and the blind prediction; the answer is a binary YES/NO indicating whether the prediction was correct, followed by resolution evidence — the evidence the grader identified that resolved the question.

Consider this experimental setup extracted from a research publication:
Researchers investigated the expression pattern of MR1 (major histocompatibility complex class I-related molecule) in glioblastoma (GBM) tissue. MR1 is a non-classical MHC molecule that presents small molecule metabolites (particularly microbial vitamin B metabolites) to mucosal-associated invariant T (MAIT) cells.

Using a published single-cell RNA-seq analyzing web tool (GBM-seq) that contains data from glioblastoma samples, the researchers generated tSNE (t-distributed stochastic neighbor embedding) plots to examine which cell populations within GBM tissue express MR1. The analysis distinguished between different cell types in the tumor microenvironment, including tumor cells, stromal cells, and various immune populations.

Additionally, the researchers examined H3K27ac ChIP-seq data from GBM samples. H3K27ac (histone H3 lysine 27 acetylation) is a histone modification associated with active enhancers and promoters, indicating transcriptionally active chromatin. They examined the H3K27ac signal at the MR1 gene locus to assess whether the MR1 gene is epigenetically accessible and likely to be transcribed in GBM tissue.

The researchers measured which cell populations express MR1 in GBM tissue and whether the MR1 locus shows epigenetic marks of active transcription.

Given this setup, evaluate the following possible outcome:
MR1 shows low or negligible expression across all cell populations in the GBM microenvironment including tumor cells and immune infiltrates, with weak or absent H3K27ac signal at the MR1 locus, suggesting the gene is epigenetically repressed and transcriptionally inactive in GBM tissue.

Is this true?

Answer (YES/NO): NO